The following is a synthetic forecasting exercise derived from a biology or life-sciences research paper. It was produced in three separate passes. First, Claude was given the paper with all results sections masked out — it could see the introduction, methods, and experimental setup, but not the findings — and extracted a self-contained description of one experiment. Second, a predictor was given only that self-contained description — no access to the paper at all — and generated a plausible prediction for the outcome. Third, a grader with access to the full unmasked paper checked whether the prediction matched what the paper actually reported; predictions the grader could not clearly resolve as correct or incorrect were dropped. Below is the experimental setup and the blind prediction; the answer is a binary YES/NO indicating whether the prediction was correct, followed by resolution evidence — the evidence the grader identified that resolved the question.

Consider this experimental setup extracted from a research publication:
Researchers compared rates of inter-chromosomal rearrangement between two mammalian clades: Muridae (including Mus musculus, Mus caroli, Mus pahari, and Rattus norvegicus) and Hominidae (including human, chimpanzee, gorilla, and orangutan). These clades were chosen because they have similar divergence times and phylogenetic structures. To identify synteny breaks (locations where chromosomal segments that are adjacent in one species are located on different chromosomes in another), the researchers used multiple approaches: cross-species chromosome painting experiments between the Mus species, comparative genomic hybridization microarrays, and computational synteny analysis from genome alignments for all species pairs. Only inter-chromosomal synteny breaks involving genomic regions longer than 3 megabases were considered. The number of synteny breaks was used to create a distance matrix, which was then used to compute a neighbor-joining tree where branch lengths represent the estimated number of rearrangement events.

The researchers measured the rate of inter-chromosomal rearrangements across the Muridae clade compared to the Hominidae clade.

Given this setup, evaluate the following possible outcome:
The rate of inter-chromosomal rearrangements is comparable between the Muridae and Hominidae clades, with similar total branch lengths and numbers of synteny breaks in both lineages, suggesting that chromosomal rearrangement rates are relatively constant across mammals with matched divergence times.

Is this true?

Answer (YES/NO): NO